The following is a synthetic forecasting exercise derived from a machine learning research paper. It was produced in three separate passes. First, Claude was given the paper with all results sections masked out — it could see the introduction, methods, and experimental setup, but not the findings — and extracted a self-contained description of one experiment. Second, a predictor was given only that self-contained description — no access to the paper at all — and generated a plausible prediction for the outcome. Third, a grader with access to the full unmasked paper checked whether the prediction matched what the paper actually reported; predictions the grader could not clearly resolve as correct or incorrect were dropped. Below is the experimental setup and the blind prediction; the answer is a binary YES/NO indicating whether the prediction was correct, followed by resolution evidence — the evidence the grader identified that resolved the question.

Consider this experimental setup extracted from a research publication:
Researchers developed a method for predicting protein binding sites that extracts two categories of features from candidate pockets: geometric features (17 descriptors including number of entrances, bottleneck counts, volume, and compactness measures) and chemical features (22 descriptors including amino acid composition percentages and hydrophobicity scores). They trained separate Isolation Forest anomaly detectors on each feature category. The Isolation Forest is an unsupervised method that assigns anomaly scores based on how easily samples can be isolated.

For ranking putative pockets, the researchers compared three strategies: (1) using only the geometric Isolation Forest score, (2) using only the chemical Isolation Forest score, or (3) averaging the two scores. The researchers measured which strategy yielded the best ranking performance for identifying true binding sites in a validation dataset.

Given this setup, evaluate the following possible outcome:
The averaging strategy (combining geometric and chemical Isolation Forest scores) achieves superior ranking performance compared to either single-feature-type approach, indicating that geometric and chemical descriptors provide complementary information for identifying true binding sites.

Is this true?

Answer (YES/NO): YES